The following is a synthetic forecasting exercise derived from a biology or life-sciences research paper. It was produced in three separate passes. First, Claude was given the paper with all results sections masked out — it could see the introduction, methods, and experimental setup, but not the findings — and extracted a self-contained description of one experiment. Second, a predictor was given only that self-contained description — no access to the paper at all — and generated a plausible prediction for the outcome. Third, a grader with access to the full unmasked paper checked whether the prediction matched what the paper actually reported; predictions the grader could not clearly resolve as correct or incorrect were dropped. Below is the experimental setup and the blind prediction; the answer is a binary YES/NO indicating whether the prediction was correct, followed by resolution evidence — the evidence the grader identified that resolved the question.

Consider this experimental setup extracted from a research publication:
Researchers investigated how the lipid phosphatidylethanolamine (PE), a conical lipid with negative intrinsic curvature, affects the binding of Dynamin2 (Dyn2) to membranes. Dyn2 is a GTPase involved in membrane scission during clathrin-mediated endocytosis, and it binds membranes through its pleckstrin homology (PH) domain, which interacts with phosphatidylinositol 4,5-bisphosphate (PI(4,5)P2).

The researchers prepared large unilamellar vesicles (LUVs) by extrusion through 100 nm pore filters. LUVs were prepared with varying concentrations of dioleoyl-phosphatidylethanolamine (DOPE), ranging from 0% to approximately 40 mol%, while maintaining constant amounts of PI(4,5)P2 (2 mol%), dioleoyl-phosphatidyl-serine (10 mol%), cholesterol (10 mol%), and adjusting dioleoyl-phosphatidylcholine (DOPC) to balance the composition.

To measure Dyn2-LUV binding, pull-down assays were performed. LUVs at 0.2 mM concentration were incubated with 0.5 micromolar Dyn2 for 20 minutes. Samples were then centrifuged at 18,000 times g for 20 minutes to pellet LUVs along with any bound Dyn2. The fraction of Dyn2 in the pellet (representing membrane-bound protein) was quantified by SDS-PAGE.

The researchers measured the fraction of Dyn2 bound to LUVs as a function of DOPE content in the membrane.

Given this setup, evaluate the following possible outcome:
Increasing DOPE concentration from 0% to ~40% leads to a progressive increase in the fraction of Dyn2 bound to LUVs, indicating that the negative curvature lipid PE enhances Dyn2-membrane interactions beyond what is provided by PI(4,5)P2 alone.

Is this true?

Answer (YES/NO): NO